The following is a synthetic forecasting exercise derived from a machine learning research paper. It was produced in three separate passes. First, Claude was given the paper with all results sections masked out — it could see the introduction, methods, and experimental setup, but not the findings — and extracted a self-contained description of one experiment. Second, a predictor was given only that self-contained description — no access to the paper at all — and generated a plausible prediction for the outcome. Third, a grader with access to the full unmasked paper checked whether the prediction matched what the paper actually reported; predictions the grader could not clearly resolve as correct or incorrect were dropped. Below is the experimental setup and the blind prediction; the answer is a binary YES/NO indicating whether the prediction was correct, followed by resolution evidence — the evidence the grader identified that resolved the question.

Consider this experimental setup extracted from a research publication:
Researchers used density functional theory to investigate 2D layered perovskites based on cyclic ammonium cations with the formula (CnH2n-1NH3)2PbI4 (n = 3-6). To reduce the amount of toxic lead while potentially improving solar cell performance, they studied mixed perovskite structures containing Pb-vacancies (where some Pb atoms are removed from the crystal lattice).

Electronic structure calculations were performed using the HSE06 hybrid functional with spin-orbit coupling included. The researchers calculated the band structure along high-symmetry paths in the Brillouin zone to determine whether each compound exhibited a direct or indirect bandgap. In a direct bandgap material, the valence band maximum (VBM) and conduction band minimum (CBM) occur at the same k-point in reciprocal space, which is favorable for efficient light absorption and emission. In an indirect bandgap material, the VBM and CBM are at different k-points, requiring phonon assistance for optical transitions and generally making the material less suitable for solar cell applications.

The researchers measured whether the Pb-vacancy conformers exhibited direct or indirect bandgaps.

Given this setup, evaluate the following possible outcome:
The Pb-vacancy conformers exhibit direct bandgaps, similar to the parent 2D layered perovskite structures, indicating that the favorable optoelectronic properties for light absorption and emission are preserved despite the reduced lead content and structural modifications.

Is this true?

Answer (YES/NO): NO